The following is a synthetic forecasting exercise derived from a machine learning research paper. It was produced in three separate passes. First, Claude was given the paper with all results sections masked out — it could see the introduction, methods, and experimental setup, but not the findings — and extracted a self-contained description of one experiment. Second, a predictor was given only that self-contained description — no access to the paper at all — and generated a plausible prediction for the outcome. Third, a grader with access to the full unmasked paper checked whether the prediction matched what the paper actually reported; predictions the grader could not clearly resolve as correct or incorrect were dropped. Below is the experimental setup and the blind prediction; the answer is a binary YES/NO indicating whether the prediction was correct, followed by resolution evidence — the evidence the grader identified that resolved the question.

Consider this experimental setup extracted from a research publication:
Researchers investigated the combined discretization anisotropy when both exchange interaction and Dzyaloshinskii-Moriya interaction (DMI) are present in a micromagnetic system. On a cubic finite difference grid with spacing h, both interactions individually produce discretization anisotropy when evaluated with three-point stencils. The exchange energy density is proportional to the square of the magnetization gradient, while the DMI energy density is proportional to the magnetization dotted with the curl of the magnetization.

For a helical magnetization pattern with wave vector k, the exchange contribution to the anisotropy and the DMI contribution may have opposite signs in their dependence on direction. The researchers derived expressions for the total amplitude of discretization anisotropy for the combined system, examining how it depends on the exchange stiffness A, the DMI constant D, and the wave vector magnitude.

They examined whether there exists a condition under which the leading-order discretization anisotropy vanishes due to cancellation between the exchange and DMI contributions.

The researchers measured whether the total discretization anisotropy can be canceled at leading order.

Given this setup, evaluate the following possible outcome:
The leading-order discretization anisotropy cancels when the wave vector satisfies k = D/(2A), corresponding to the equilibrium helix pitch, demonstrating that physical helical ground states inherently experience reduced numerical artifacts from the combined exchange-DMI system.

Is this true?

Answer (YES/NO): NO